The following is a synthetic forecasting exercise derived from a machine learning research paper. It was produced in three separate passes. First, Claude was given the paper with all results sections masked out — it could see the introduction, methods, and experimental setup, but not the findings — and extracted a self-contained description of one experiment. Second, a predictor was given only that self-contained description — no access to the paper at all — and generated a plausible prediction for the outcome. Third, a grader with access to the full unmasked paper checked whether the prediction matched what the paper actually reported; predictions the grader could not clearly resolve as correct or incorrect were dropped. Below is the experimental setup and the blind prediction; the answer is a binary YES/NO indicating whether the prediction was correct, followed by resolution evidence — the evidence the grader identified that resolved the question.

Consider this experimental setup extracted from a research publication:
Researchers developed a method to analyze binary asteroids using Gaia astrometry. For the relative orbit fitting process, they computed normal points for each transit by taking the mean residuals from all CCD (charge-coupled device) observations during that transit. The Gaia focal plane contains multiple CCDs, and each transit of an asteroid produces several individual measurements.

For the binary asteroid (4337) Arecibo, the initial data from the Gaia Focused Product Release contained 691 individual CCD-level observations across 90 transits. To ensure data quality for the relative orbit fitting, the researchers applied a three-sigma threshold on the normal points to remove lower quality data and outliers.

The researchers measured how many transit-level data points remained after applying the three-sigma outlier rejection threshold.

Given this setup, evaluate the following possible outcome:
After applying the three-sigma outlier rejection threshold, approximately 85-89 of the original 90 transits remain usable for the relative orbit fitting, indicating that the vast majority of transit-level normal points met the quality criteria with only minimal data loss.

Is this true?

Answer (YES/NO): YES